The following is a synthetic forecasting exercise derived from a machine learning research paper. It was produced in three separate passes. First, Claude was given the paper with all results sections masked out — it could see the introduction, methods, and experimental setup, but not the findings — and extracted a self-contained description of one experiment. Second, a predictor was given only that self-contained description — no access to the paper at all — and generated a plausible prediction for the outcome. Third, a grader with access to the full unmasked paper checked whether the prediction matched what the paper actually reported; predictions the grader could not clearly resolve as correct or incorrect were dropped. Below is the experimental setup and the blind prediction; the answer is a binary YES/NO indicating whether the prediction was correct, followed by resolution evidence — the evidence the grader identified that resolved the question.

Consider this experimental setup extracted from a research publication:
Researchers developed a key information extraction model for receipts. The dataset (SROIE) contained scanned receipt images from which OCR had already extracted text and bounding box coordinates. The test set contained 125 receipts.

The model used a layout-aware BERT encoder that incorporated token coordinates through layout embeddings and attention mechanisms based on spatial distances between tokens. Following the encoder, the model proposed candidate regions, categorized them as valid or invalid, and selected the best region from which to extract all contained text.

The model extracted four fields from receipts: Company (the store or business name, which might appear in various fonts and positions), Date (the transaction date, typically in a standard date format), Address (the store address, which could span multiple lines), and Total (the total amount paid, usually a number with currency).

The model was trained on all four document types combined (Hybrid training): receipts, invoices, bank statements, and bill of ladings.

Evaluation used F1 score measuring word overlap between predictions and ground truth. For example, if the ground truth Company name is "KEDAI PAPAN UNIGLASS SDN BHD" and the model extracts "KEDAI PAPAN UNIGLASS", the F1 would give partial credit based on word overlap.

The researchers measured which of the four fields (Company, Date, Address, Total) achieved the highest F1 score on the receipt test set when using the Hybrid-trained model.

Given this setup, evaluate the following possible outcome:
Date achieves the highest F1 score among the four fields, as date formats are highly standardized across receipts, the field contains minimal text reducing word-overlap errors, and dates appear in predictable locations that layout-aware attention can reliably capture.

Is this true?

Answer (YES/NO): YES